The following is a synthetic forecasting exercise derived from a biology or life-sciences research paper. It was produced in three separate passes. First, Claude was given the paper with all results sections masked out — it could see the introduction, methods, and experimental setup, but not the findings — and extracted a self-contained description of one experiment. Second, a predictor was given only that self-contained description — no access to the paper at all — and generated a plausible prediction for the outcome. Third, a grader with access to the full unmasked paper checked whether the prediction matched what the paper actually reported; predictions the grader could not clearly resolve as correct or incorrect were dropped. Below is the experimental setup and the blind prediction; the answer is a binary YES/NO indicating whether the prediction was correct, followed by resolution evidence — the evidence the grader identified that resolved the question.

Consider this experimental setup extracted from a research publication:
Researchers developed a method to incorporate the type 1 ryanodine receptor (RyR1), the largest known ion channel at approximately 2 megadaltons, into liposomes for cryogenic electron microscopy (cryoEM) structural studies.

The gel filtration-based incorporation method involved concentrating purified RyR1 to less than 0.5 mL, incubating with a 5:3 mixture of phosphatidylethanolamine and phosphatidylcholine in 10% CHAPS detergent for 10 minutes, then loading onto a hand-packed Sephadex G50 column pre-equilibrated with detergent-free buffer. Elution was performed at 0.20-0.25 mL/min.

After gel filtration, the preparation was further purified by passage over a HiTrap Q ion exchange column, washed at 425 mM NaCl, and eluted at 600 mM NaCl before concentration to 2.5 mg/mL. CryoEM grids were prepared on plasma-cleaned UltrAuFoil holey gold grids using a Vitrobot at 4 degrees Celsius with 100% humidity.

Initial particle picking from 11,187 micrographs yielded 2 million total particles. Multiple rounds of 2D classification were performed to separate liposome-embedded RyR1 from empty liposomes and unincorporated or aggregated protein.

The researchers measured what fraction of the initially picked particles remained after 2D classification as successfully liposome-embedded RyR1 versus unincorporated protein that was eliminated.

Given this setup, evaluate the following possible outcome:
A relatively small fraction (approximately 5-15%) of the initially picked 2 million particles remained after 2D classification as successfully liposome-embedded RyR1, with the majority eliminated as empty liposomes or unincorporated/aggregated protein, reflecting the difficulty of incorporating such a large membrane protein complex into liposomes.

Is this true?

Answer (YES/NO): NO